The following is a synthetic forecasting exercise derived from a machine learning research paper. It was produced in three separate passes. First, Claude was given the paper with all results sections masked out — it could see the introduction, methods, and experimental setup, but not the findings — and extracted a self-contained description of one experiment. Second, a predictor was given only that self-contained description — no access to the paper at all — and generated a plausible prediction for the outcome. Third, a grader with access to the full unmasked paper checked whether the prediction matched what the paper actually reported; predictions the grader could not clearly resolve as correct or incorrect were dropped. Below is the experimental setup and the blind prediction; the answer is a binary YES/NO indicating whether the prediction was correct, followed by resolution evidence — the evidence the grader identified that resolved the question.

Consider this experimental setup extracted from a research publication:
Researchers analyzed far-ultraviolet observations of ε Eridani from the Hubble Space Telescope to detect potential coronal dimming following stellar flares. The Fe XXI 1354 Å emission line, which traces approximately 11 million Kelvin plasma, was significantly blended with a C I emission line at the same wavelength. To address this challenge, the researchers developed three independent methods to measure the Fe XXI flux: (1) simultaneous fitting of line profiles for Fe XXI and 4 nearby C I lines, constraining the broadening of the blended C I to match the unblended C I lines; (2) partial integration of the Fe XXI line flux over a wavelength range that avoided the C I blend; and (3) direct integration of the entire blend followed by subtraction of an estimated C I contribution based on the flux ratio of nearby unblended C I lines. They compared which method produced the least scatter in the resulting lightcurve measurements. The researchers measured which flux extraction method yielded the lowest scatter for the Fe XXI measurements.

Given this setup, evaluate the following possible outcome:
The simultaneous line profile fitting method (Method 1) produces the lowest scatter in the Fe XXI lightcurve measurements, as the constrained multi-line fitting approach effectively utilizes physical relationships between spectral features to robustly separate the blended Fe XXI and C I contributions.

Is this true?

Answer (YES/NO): NO